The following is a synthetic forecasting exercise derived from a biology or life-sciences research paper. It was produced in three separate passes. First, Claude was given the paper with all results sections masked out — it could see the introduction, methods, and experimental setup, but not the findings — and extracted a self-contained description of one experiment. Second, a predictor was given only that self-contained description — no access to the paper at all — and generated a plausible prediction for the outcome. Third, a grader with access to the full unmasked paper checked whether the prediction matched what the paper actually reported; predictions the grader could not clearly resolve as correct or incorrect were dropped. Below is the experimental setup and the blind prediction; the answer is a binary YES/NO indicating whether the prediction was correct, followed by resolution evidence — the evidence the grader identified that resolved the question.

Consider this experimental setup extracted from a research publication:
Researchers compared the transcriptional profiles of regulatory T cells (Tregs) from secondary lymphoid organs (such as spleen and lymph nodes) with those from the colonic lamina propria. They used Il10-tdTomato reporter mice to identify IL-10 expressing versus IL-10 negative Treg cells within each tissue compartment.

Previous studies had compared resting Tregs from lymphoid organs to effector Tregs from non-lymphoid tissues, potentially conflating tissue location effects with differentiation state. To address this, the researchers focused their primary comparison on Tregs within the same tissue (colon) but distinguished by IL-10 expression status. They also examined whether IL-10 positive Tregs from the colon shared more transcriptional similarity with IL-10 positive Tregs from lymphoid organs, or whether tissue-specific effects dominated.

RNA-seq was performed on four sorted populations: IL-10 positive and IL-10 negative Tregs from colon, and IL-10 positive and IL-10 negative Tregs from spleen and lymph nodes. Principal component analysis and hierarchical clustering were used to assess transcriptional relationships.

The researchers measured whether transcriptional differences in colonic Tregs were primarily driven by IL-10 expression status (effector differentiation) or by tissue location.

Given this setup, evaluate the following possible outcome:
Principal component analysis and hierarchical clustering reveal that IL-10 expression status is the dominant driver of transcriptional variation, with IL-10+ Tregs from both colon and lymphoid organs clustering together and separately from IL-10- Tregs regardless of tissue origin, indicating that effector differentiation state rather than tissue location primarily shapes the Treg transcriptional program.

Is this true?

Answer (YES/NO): NO